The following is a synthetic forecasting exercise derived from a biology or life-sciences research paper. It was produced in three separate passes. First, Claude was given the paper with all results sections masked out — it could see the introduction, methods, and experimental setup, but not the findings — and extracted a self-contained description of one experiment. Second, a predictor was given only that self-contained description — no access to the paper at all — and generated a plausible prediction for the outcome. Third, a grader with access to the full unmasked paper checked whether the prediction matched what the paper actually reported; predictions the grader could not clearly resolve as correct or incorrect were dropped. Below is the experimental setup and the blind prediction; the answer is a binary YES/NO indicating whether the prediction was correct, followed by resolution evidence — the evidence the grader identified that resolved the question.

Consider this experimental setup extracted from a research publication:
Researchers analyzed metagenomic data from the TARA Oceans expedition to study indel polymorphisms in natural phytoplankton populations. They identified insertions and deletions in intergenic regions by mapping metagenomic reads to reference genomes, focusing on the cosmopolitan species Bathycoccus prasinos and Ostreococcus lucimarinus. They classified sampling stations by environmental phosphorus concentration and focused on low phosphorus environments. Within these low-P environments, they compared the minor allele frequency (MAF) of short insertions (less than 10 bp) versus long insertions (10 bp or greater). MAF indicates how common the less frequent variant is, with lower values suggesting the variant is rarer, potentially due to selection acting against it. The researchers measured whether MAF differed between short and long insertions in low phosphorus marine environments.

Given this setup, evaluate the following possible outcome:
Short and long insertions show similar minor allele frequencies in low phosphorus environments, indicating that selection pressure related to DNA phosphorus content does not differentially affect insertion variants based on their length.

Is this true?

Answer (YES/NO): NO